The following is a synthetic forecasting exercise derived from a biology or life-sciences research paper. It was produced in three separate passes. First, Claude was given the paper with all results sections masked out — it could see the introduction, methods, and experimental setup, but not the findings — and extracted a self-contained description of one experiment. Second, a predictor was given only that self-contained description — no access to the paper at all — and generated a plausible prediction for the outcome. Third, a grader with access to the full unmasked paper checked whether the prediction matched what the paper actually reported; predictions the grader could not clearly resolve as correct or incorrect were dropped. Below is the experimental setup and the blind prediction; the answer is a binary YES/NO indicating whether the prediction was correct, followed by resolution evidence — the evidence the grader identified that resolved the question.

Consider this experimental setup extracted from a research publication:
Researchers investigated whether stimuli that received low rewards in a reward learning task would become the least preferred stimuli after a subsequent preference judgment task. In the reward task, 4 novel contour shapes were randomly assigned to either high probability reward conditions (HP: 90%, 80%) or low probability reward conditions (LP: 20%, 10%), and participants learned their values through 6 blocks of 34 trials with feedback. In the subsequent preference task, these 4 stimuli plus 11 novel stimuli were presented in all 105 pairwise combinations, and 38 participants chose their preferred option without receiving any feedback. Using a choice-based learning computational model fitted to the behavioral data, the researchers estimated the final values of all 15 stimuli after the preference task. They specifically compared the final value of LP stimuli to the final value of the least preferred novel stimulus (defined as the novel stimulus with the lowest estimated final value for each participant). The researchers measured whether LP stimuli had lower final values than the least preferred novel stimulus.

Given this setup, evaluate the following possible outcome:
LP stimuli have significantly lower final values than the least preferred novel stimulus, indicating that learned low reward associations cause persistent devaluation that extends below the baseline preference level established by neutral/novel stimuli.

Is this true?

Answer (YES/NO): NO